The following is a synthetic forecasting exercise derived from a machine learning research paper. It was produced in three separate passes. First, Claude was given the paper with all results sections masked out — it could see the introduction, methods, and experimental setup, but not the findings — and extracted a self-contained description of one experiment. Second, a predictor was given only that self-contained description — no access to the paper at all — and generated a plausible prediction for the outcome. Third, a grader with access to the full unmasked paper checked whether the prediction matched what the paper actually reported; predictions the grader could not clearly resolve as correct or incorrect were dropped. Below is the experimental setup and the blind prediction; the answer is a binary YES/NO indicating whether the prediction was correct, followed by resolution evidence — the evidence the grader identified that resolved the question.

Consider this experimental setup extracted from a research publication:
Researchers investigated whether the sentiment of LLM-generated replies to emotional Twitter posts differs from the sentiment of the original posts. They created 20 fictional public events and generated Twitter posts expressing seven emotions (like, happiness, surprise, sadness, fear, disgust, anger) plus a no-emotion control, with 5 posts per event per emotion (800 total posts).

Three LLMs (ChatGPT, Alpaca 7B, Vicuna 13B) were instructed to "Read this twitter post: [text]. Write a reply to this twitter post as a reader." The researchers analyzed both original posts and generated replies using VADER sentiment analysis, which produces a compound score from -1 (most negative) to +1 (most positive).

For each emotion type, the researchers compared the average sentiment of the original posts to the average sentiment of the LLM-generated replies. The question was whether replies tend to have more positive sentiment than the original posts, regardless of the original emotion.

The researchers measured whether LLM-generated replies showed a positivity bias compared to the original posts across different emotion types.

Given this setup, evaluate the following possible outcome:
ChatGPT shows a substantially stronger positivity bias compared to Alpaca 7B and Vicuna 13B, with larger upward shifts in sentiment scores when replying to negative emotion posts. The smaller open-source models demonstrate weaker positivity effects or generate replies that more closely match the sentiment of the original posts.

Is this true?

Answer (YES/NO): NO